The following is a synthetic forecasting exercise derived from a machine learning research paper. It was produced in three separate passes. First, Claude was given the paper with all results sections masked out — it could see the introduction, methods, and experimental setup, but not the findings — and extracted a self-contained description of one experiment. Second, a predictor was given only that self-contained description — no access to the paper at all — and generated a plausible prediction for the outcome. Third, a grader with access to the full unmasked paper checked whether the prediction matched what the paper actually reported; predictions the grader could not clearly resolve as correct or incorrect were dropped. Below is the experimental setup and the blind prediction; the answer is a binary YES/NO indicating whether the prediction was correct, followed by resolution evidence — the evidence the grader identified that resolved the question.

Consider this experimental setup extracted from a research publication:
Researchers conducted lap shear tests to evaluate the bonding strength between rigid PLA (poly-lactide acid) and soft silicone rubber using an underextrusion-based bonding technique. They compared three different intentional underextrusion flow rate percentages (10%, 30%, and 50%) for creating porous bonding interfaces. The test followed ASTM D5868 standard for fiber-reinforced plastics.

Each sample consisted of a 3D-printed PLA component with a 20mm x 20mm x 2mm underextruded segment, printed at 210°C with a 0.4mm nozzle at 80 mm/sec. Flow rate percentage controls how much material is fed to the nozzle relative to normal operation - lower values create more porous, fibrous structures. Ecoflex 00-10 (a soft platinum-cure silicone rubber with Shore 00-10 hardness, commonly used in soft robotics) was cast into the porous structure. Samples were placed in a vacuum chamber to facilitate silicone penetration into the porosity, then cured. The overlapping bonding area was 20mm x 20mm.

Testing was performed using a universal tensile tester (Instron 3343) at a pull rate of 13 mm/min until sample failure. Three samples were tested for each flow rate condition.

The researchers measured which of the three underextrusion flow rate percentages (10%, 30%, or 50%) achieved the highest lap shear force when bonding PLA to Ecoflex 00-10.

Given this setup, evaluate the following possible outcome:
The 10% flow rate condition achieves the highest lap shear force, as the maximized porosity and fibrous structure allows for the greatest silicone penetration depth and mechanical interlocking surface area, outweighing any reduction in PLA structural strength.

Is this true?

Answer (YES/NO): NO